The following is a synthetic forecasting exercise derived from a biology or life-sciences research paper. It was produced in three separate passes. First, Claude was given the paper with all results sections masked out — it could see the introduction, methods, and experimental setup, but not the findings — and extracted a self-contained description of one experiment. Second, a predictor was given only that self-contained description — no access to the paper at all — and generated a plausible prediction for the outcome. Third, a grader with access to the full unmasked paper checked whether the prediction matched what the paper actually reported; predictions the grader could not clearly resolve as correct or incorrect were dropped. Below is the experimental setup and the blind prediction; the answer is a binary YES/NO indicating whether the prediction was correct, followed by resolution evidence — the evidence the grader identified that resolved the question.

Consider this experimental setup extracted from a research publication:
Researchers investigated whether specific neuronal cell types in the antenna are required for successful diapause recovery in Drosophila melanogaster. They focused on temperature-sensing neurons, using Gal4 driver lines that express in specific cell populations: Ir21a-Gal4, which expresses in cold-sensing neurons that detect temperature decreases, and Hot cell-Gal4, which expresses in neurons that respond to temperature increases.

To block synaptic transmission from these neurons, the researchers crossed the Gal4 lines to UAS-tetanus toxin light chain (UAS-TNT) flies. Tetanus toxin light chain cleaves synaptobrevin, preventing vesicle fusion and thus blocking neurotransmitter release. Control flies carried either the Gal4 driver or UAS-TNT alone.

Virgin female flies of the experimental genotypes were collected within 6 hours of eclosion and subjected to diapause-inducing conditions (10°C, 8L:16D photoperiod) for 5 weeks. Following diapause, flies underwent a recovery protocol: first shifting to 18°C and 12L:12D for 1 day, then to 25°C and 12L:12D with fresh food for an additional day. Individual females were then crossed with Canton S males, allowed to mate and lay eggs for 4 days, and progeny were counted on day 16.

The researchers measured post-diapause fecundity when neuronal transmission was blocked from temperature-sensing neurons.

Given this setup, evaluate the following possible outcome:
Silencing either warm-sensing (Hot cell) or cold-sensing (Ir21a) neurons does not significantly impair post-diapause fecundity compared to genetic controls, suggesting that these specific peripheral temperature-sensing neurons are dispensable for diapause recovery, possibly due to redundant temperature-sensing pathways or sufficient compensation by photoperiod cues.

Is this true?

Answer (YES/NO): NO